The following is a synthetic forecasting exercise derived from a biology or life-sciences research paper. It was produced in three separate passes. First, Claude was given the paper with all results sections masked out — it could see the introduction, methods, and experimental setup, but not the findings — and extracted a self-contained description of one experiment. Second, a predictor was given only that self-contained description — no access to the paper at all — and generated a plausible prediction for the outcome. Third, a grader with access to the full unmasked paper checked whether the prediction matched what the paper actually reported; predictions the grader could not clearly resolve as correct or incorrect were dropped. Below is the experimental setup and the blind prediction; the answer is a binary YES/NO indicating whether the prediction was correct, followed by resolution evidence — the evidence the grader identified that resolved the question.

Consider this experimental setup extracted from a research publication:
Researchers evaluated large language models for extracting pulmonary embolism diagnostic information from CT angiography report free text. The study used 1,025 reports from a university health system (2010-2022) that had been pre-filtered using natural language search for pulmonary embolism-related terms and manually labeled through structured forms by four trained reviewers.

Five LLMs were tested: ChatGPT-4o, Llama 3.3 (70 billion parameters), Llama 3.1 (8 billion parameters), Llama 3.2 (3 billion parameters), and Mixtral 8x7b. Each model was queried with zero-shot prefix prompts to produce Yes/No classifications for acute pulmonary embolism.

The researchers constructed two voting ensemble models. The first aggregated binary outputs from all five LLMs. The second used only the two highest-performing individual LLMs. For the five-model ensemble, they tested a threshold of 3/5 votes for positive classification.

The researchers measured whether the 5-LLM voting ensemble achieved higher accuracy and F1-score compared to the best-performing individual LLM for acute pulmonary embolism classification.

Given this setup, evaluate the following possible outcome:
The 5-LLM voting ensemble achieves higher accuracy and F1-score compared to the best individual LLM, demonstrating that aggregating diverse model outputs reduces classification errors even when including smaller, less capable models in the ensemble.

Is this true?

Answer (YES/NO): NO